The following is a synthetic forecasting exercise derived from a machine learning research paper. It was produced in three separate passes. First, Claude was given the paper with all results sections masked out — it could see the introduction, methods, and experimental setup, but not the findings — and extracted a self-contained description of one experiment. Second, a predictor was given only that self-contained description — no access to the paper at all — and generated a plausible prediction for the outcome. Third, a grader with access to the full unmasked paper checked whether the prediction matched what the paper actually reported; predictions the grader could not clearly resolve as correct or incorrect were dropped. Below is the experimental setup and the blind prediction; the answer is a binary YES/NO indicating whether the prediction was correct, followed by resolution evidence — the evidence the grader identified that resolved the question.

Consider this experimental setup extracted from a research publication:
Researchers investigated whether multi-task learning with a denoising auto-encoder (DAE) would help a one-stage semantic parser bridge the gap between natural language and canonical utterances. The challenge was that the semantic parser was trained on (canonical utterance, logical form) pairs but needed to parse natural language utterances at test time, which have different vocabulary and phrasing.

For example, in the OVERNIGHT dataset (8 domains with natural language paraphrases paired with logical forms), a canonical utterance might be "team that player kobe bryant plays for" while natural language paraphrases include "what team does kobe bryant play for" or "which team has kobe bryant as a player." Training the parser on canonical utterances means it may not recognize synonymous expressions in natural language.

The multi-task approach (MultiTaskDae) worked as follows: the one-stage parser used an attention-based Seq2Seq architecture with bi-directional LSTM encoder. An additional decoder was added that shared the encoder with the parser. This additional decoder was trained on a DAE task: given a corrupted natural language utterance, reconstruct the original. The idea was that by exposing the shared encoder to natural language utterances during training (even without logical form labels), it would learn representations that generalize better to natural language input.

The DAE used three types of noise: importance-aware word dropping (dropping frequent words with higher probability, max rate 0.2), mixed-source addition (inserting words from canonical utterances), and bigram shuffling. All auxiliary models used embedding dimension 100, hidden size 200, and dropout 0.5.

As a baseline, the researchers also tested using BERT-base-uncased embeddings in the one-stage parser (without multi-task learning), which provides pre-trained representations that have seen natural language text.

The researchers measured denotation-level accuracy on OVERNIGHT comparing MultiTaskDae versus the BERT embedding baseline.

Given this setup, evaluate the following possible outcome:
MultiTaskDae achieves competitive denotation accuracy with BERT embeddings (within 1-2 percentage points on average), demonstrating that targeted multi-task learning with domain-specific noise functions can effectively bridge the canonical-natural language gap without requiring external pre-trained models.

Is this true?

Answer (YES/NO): NO